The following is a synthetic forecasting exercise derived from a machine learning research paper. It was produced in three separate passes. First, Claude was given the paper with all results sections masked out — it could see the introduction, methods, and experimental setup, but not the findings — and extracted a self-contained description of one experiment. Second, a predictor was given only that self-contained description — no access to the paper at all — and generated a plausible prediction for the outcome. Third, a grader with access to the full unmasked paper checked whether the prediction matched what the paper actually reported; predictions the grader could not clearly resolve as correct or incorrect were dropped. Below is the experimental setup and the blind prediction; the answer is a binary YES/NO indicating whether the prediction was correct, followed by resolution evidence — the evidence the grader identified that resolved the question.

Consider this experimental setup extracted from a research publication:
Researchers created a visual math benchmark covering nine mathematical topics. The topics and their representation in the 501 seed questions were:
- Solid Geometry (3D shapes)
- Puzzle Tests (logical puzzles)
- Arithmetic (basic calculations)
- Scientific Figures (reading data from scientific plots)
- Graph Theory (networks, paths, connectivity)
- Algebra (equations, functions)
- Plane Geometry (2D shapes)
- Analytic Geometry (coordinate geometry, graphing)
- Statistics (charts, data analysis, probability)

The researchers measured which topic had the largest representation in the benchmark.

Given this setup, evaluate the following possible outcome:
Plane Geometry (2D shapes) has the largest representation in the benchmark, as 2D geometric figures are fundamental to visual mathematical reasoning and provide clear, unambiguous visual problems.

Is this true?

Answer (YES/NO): NO